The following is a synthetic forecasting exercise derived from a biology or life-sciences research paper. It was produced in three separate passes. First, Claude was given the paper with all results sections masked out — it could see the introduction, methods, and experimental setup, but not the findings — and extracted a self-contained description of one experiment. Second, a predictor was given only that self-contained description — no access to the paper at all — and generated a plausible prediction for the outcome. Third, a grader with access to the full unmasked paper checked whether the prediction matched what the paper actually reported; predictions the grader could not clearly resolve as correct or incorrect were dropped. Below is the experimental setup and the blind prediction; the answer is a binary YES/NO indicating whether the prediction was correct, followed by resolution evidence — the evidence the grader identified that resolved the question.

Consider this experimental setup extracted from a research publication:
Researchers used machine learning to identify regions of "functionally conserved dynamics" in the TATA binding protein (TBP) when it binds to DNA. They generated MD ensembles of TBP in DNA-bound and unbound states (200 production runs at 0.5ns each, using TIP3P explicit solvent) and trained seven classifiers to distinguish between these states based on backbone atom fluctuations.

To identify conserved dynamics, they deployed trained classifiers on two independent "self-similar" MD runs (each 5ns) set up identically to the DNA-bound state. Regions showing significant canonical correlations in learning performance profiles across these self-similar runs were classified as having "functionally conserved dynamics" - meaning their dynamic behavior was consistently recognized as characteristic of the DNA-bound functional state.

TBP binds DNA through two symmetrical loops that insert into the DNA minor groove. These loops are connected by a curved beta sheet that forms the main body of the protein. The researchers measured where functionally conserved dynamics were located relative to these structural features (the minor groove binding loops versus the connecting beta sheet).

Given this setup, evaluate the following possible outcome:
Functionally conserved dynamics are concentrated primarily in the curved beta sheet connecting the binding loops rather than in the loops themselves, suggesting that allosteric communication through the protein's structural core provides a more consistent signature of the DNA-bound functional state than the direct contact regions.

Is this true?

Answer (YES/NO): NO